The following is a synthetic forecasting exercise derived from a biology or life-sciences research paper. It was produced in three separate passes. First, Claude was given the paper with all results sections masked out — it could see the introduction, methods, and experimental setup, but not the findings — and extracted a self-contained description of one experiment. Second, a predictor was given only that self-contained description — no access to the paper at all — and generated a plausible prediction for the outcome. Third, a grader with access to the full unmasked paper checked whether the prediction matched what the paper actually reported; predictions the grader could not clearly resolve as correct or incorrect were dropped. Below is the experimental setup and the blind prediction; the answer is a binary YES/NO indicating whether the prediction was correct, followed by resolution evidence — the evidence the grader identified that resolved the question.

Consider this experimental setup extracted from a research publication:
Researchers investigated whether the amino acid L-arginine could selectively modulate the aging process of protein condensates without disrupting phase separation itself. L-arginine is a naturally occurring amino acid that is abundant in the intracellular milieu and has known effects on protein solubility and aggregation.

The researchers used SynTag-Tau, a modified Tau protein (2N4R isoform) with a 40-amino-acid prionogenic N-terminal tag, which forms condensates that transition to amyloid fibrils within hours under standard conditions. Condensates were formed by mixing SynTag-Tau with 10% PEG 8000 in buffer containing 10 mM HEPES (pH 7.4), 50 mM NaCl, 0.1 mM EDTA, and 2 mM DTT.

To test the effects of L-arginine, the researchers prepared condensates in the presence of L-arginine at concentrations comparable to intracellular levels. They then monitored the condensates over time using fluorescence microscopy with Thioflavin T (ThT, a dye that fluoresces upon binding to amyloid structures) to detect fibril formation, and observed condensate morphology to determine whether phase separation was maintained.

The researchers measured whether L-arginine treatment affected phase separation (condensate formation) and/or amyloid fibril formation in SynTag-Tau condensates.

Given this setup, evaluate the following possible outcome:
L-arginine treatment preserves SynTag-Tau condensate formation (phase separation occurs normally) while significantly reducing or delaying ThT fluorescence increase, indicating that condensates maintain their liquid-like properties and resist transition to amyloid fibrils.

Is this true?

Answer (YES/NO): YES